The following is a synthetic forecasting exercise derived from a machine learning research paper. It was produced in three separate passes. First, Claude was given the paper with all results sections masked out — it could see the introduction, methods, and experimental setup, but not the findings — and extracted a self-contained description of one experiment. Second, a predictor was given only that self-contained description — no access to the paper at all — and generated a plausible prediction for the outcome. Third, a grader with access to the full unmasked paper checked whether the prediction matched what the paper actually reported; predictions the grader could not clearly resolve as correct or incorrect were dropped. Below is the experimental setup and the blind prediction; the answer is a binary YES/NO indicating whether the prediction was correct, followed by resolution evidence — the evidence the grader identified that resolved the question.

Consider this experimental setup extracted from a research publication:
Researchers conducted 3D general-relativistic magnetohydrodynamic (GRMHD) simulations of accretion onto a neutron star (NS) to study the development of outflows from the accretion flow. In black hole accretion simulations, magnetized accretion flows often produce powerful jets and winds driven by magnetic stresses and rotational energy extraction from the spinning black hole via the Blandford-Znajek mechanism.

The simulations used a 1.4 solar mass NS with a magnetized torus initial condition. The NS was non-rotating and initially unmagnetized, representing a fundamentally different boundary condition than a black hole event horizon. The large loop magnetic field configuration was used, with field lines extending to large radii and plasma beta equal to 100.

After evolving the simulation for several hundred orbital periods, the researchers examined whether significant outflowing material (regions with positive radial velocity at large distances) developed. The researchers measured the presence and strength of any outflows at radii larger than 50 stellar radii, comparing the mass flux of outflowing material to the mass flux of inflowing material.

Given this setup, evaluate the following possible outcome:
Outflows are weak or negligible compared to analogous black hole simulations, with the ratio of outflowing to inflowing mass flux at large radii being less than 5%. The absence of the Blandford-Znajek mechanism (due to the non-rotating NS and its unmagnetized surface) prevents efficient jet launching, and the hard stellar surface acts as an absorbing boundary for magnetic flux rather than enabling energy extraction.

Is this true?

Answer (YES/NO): NO